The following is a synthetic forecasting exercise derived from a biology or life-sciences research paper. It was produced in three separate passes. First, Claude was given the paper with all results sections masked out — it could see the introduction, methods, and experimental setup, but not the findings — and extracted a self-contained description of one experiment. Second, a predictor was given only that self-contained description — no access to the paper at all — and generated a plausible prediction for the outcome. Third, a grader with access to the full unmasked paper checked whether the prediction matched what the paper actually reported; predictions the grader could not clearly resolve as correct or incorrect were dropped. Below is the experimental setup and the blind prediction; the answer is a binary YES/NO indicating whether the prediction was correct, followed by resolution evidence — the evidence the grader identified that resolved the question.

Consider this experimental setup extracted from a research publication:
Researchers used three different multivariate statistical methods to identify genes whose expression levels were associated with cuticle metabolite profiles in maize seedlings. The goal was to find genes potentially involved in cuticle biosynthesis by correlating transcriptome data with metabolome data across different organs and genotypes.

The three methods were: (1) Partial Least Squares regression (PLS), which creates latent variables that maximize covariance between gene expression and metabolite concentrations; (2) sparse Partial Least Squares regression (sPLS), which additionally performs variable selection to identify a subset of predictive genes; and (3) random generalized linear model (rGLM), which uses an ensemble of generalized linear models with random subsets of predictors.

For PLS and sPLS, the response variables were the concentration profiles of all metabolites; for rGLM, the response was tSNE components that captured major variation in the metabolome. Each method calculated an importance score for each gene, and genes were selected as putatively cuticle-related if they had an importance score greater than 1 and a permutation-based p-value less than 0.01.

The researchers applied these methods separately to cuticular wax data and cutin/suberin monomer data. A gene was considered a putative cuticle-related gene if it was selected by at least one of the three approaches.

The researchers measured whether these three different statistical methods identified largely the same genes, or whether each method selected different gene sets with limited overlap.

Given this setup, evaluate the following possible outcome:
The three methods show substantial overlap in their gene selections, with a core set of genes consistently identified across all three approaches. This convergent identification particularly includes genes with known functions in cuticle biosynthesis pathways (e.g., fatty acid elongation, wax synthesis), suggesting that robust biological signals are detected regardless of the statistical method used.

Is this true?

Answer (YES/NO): NO